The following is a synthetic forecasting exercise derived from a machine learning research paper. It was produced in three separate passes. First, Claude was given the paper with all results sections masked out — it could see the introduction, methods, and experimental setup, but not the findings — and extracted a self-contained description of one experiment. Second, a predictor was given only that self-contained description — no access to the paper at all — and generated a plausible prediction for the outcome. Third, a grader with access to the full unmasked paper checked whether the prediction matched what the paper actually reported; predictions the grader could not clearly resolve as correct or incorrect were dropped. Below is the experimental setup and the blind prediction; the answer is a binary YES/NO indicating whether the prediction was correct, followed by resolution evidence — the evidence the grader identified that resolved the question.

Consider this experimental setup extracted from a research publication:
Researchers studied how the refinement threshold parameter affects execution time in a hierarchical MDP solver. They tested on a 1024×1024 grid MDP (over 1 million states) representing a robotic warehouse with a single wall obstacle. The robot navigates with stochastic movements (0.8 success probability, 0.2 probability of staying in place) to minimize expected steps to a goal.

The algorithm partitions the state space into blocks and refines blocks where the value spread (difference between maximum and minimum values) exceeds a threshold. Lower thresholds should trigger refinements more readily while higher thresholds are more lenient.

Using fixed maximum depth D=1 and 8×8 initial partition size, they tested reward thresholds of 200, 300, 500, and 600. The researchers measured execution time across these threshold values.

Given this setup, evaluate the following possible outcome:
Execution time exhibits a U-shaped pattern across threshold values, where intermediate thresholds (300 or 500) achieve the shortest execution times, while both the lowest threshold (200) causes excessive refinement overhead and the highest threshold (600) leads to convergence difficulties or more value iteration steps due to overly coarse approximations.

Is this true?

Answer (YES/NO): NO